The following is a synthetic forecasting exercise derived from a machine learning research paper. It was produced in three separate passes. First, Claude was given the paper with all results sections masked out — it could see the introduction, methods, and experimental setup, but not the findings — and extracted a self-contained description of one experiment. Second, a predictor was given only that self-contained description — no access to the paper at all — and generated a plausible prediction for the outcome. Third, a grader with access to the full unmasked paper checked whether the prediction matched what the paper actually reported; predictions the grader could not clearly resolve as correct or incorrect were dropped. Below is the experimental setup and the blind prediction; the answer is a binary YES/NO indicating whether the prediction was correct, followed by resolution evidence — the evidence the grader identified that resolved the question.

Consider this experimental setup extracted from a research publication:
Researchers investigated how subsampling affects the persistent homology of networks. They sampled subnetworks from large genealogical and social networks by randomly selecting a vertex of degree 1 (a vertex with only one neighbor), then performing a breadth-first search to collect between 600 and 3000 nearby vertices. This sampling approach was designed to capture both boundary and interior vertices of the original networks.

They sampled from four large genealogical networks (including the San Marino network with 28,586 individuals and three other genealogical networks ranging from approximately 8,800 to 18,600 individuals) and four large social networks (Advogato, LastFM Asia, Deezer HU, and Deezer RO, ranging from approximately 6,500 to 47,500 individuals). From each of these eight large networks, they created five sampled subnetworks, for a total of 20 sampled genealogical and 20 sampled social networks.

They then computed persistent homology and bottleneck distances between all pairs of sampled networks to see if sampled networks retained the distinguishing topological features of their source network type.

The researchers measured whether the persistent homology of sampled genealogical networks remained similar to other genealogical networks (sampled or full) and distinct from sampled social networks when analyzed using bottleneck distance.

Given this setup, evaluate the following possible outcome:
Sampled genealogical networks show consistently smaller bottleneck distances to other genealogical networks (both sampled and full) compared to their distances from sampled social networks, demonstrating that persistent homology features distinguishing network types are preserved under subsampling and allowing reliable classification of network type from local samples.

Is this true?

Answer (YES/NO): YES